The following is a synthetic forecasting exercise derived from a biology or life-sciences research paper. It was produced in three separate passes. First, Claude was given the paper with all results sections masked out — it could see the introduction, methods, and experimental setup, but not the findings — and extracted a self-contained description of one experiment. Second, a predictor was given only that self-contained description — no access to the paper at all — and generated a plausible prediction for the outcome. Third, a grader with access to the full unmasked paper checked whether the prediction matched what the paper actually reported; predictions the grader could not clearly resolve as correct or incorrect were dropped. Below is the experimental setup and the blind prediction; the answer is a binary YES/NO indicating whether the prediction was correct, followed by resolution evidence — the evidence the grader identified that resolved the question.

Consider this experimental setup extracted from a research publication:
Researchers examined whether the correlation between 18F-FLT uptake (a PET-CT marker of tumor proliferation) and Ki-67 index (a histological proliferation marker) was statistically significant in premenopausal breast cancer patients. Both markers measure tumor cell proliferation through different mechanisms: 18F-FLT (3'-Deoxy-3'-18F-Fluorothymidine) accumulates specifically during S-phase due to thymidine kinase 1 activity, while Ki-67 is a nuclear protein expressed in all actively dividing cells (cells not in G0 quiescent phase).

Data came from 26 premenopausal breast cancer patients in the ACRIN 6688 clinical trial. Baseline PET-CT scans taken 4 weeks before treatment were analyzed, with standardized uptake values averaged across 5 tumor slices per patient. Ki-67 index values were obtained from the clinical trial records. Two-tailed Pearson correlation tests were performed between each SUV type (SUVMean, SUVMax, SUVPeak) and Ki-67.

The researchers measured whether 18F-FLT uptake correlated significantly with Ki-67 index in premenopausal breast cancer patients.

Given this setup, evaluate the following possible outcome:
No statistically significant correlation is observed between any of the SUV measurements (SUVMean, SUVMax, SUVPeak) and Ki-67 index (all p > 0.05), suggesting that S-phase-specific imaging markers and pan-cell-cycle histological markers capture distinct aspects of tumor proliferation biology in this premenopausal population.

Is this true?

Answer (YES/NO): YES